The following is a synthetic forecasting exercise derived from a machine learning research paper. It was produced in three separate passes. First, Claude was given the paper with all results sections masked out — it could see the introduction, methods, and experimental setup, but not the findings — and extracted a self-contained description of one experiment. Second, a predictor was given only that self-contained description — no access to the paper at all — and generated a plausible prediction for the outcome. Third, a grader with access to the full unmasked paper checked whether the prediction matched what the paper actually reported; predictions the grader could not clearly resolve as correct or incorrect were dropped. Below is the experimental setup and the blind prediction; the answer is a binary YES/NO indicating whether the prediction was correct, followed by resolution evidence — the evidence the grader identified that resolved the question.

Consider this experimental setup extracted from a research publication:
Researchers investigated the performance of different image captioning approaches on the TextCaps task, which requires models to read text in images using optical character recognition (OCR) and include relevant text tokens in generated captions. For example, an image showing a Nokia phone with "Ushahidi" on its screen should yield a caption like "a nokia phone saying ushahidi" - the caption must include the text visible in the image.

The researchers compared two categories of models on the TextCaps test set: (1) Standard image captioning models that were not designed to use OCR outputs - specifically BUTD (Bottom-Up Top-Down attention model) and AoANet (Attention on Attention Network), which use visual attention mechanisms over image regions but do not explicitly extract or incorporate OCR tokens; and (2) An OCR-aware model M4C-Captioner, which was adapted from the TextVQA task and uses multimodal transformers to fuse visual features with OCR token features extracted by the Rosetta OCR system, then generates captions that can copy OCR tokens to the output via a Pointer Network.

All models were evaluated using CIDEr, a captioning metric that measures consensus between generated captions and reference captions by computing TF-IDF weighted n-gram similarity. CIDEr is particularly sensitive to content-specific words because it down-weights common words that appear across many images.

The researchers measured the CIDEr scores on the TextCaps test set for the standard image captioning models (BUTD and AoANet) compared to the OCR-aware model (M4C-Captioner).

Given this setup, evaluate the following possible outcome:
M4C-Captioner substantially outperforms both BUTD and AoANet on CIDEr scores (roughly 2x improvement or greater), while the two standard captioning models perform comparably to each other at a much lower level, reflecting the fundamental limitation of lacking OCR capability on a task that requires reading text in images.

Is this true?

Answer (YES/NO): YES